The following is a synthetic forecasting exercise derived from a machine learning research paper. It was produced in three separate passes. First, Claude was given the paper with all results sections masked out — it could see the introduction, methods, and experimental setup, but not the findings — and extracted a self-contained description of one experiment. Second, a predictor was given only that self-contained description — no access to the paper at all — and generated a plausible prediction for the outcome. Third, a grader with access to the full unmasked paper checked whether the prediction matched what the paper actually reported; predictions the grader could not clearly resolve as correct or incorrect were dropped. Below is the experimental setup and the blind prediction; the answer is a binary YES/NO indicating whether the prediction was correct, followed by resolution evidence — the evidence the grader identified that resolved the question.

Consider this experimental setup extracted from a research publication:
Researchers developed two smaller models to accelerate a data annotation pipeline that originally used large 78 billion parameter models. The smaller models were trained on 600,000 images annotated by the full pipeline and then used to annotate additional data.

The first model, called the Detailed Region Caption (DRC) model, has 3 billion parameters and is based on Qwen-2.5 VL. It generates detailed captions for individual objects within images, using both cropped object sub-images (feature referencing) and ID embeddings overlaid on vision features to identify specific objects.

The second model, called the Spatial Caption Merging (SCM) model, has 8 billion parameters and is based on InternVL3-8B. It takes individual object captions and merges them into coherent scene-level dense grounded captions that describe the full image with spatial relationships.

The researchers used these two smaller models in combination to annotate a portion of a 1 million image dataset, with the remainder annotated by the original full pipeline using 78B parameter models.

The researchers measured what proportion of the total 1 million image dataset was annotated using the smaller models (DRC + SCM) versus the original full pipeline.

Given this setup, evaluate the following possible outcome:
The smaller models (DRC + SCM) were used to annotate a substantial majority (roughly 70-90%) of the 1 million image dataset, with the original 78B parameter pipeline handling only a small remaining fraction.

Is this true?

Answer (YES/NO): NO